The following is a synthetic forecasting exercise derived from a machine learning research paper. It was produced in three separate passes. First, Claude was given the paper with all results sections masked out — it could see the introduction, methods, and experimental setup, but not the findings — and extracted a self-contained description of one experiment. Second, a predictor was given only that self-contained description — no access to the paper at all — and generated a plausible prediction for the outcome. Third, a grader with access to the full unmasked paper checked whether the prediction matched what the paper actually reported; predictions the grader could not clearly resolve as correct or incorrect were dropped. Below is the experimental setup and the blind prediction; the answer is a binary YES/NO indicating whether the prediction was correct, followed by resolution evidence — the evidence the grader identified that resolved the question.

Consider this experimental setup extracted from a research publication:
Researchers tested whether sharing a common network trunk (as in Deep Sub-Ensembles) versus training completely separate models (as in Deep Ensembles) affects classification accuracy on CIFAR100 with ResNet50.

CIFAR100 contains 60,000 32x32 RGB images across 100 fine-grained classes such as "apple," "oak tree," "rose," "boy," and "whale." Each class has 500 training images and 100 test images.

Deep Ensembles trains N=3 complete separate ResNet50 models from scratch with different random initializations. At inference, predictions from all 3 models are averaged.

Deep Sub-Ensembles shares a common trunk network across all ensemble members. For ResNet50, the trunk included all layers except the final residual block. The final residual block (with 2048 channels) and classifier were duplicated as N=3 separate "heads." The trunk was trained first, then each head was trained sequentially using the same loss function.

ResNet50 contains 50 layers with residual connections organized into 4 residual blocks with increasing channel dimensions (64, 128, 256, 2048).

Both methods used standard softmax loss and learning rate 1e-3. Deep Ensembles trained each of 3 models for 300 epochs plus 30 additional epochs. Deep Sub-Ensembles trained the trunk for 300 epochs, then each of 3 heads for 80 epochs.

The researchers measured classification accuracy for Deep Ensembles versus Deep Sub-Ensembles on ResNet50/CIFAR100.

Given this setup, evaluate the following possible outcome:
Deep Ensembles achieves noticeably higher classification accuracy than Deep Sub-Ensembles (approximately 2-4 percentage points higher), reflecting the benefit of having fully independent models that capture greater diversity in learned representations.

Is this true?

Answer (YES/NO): NO